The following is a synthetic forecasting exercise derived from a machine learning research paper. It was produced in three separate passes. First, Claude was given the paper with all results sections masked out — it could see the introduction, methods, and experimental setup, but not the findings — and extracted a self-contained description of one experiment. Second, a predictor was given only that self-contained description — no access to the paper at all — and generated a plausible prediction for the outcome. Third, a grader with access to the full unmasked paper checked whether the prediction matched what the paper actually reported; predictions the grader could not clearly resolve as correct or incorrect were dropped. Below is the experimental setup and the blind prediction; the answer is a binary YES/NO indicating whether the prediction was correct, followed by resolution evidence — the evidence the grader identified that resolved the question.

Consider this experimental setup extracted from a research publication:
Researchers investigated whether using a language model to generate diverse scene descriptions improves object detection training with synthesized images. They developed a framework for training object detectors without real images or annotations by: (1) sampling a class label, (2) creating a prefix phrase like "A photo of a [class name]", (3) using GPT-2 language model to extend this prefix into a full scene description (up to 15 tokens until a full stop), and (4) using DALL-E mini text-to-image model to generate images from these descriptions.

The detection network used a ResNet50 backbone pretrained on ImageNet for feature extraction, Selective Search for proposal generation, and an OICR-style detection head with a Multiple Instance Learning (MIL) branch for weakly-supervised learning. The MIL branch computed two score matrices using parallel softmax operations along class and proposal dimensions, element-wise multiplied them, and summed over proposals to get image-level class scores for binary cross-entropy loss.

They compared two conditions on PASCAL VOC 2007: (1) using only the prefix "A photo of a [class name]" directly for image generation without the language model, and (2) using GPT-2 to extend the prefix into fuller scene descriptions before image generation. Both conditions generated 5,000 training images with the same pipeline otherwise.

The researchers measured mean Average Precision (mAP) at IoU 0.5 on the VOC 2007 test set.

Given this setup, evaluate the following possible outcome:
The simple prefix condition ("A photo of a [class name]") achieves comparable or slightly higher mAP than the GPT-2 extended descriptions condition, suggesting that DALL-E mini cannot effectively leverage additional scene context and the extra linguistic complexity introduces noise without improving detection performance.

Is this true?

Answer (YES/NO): NO